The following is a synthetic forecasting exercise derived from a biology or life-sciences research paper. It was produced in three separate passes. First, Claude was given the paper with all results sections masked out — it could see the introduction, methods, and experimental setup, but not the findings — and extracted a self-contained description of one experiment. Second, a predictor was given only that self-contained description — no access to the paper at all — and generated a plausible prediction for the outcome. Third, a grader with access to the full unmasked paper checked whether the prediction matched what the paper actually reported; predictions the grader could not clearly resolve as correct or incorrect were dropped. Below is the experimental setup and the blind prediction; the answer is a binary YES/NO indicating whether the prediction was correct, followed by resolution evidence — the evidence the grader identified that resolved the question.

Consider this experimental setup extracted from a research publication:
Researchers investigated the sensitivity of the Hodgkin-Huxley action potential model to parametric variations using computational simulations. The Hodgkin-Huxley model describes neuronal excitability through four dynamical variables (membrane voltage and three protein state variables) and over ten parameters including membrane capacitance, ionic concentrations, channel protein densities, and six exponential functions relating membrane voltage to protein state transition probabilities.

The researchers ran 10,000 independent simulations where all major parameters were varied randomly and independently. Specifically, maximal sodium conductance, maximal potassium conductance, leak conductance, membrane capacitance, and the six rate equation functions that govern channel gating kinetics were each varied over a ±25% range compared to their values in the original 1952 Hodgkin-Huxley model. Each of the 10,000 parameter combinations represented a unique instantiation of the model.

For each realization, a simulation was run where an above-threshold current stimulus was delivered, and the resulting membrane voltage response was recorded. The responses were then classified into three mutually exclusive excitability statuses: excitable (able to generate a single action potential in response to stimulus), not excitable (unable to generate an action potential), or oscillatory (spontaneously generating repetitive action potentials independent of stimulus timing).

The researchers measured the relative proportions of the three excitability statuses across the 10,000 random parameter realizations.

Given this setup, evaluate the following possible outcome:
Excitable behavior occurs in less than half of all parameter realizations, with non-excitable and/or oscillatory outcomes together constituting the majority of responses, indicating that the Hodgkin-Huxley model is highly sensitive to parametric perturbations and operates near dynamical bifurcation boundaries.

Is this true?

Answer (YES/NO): YES